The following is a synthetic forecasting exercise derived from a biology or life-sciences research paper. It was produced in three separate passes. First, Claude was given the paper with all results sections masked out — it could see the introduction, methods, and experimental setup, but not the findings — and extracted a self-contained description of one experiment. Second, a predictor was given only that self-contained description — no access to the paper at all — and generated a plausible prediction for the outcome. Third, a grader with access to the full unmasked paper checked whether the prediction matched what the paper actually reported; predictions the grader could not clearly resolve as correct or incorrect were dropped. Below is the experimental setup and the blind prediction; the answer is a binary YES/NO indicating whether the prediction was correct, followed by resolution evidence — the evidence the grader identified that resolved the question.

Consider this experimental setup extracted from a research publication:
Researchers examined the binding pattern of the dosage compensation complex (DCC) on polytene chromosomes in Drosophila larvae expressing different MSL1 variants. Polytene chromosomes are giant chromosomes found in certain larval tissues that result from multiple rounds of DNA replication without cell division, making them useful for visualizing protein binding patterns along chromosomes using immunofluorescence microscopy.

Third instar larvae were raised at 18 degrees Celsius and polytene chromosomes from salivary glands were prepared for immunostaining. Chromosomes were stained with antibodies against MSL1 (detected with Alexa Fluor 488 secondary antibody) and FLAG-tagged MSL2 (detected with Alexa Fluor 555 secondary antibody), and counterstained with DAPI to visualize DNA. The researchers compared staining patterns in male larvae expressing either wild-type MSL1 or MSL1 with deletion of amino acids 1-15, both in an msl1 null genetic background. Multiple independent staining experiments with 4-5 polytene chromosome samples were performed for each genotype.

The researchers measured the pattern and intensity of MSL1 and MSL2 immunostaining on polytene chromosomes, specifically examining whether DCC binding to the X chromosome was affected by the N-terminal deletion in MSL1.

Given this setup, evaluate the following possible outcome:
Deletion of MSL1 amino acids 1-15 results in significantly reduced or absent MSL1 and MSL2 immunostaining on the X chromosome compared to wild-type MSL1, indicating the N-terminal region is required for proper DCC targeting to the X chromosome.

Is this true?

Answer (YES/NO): YES